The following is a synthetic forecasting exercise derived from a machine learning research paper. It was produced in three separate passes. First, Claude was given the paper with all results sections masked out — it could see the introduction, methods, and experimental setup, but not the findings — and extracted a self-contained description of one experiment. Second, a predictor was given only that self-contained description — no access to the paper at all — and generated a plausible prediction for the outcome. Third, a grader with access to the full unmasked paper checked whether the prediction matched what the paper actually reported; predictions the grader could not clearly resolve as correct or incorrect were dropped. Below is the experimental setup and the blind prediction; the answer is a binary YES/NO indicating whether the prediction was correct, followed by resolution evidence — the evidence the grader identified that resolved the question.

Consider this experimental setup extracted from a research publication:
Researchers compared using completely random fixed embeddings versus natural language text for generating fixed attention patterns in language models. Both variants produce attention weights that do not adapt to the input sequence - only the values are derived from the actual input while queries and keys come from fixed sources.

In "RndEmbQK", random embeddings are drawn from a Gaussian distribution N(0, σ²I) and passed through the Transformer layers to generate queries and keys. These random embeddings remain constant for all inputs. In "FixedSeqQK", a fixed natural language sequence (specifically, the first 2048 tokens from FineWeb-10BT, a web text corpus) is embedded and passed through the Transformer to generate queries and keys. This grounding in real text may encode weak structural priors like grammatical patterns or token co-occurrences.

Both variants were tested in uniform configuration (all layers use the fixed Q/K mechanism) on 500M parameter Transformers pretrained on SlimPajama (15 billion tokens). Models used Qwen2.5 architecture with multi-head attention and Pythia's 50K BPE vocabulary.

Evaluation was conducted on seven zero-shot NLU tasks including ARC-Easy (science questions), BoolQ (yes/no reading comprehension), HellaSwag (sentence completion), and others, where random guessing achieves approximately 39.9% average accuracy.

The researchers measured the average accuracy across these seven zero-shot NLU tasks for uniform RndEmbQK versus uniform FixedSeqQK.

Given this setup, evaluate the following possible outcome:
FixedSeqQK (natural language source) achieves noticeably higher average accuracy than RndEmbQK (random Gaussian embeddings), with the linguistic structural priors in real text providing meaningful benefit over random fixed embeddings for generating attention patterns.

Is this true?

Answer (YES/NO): NO